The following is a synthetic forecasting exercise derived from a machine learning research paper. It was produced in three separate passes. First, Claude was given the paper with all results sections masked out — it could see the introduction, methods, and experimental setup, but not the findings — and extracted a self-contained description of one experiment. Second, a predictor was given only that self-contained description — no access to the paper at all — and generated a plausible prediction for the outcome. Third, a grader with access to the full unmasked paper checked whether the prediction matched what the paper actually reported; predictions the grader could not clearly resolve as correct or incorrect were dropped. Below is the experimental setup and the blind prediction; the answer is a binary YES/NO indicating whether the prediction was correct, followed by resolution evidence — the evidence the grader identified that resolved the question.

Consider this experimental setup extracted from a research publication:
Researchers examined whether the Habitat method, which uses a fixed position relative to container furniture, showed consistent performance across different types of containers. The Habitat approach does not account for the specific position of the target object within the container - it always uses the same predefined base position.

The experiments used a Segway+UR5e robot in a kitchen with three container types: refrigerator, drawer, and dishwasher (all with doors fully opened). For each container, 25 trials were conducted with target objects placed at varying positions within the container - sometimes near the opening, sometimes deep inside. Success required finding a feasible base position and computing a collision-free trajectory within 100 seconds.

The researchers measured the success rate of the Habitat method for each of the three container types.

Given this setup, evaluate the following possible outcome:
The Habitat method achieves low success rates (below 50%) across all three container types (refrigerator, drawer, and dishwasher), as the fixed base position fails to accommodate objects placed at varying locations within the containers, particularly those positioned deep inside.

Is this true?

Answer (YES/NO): YES